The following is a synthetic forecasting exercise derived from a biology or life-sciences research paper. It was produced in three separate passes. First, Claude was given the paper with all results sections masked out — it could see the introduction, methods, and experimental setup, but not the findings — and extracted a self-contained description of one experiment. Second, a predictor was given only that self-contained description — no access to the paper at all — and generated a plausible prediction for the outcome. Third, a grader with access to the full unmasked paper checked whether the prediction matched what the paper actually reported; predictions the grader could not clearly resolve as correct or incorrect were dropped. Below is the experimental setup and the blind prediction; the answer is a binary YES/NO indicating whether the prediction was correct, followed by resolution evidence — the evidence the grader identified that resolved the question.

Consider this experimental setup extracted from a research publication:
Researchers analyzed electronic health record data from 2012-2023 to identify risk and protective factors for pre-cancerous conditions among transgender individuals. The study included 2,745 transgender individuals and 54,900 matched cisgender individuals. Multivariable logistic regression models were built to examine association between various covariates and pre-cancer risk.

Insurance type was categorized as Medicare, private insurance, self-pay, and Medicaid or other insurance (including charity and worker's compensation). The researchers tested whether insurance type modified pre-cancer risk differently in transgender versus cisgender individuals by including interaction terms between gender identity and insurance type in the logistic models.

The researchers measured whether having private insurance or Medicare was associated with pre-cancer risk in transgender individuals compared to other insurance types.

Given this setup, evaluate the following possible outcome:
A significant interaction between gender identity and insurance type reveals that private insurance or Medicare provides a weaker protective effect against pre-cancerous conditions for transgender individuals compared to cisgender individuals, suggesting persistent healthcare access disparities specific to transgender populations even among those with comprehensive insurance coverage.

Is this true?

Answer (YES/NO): NO